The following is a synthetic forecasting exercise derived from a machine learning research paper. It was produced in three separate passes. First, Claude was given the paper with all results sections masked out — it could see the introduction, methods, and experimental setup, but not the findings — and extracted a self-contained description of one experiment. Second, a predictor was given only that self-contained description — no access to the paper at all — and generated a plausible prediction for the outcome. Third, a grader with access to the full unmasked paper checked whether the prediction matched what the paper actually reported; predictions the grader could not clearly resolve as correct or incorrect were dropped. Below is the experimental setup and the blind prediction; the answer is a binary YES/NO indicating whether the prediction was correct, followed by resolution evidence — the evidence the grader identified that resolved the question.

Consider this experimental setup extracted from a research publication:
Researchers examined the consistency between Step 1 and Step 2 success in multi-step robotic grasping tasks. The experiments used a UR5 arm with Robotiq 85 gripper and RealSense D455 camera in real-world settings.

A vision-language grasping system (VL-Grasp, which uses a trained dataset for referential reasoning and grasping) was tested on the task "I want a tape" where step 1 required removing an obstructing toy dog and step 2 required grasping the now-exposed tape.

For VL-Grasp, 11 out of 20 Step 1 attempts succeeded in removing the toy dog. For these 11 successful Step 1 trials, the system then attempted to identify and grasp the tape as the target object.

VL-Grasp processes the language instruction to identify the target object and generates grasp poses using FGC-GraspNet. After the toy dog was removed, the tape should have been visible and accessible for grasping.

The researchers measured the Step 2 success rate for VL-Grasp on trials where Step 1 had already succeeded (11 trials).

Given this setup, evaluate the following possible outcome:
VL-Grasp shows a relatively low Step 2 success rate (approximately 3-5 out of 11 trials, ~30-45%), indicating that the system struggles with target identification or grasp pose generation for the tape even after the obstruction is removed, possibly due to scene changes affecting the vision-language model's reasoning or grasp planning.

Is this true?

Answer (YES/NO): NO